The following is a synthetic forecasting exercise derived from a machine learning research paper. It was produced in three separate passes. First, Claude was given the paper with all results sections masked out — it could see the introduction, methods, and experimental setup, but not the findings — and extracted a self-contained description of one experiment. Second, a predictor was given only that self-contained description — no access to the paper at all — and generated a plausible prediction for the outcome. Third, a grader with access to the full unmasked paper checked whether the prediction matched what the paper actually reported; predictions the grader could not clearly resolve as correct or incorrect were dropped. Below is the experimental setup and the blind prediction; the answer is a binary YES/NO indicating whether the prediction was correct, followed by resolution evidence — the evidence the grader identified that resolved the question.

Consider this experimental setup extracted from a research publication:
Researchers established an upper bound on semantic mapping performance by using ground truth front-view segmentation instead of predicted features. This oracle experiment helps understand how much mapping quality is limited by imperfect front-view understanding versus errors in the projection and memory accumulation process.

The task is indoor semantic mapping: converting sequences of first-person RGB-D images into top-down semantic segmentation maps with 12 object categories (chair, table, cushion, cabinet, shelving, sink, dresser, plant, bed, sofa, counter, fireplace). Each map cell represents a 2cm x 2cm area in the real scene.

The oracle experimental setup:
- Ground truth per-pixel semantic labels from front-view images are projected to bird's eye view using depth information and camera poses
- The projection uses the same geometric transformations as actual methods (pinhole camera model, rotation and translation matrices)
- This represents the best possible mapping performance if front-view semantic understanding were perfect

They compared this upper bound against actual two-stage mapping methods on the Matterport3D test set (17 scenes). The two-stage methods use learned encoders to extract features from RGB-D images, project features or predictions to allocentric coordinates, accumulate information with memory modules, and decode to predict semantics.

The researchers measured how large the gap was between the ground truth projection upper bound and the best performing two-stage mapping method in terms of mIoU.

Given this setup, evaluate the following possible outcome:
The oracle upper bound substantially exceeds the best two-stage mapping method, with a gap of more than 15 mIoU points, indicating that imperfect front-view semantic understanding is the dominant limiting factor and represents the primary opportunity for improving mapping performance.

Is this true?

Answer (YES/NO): YES